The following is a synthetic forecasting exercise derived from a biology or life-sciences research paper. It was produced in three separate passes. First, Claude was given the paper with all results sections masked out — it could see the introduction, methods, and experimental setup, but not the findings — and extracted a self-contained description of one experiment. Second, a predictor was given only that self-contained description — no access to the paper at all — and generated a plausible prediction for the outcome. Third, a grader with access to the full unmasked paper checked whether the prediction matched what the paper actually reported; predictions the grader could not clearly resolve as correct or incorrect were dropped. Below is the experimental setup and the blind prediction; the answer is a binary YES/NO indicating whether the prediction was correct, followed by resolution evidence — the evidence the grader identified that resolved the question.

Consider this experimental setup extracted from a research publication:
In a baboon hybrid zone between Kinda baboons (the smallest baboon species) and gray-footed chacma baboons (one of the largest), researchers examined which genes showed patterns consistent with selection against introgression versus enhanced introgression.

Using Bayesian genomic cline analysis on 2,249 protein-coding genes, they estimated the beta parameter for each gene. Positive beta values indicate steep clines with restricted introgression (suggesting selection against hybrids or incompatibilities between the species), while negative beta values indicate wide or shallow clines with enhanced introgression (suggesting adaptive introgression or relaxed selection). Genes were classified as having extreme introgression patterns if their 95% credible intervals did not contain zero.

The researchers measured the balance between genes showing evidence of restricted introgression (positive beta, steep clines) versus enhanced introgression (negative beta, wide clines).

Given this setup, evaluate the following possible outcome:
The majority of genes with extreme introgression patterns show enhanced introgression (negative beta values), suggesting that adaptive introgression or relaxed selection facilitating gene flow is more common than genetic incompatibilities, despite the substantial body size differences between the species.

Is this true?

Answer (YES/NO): NO